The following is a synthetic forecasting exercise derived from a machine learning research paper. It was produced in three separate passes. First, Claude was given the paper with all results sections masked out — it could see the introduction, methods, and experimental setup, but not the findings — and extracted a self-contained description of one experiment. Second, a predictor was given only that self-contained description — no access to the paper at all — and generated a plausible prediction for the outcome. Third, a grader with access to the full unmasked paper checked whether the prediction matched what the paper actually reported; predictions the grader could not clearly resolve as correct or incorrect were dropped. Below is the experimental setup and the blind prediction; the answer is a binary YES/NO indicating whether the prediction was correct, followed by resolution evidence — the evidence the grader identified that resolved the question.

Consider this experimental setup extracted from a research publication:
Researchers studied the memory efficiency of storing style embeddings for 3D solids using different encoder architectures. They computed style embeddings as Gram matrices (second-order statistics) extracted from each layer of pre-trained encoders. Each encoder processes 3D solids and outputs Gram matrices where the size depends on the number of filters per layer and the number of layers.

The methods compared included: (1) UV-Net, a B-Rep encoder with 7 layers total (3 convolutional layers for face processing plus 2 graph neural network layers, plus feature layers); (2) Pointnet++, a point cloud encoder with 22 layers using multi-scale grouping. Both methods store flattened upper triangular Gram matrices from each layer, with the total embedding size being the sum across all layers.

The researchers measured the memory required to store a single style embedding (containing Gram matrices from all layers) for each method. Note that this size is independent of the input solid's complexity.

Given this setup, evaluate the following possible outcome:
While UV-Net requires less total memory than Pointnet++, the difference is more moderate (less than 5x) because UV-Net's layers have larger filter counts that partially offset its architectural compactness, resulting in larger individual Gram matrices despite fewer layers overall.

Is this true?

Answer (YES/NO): NO